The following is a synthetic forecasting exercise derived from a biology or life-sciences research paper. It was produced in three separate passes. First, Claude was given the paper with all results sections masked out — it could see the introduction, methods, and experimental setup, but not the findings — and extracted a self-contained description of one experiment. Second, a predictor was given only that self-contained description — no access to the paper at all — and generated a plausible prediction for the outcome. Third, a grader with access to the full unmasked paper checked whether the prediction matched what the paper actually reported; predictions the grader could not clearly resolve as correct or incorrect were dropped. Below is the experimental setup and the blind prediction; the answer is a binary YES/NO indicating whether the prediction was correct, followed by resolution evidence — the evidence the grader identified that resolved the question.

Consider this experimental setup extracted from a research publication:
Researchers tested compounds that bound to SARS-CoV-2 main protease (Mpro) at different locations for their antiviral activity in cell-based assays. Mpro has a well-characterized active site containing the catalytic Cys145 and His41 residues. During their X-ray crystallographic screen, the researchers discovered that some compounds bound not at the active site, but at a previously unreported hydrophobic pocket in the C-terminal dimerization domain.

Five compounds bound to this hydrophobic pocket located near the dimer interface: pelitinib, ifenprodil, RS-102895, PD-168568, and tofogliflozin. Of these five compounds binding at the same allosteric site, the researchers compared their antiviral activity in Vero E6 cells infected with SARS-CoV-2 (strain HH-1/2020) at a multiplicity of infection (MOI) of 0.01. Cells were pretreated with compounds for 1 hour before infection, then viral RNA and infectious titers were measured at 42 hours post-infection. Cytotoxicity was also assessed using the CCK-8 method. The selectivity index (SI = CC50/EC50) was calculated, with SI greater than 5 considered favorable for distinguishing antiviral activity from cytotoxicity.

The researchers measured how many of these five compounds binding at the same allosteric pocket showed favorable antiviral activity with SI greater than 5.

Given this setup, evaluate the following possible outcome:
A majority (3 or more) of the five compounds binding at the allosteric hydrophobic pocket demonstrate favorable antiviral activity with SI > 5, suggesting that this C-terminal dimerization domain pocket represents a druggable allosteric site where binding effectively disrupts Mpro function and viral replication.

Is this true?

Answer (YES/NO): NO